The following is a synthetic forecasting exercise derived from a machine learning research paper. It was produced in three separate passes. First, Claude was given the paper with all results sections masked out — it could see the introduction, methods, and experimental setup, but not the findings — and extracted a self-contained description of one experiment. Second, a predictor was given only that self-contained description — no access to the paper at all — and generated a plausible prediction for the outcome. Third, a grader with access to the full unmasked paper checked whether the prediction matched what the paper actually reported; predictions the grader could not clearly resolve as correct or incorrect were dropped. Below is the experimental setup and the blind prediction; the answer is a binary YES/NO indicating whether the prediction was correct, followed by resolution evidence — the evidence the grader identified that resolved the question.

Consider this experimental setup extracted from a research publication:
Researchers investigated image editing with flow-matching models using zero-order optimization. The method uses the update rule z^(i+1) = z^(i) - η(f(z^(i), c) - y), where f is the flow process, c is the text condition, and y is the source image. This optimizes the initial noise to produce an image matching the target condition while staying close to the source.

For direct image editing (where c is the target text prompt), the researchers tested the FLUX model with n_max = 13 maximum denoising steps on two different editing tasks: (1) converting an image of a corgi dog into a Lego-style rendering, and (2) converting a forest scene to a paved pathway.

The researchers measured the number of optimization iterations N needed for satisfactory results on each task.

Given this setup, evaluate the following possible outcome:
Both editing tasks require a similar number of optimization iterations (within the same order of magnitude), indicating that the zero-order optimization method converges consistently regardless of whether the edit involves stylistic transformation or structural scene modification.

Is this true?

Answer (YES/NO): NO